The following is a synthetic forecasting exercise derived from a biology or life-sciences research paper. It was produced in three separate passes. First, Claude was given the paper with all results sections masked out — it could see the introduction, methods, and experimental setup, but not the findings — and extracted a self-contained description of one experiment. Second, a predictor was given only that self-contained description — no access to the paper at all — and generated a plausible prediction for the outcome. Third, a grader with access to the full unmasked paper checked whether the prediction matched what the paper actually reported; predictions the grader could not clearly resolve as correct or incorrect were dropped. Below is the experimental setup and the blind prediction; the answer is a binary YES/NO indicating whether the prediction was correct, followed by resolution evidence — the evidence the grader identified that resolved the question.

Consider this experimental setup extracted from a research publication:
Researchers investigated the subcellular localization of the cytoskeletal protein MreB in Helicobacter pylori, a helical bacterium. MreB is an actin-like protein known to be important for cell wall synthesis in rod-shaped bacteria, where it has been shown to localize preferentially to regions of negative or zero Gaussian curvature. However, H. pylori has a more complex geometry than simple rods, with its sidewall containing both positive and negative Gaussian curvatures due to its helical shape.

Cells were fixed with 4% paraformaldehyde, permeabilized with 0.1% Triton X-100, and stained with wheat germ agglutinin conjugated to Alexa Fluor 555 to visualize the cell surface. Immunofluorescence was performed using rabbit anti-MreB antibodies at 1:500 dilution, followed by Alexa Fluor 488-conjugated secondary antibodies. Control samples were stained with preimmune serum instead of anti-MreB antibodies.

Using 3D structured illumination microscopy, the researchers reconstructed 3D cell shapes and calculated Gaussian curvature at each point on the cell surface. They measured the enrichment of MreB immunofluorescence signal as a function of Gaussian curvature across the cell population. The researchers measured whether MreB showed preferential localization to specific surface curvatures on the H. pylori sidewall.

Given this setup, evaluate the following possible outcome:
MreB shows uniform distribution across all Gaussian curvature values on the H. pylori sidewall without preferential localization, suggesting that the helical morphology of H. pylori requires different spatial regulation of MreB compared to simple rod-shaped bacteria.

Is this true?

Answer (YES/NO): NO